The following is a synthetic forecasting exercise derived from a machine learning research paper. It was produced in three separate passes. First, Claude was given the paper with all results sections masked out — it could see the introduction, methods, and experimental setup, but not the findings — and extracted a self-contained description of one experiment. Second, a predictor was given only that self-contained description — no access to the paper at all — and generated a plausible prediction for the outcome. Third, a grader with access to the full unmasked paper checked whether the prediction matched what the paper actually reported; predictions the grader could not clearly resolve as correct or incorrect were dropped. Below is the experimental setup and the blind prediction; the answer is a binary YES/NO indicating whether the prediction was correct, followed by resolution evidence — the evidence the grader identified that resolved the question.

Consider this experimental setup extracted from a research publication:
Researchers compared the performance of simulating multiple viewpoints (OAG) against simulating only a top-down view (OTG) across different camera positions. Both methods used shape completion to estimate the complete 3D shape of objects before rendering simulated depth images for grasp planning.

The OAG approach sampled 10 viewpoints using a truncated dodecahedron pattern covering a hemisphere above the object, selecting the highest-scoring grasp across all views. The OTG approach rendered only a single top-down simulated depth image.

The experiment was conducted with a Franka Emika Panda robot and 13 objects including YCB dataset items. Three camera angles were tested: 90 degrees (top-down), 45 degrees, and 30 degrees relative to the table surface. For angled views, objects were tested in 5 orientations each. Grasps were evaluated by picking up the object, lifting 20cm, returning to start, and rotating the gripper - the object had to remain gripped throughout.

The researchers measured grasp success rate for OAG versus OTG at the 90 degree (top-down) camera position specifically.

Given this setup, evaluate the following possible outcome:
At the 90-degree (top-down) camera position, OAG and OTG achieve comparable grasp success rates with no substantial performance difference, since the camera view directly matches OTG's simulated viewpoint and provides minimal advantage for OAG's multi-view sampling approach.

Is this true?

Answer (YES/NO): NO